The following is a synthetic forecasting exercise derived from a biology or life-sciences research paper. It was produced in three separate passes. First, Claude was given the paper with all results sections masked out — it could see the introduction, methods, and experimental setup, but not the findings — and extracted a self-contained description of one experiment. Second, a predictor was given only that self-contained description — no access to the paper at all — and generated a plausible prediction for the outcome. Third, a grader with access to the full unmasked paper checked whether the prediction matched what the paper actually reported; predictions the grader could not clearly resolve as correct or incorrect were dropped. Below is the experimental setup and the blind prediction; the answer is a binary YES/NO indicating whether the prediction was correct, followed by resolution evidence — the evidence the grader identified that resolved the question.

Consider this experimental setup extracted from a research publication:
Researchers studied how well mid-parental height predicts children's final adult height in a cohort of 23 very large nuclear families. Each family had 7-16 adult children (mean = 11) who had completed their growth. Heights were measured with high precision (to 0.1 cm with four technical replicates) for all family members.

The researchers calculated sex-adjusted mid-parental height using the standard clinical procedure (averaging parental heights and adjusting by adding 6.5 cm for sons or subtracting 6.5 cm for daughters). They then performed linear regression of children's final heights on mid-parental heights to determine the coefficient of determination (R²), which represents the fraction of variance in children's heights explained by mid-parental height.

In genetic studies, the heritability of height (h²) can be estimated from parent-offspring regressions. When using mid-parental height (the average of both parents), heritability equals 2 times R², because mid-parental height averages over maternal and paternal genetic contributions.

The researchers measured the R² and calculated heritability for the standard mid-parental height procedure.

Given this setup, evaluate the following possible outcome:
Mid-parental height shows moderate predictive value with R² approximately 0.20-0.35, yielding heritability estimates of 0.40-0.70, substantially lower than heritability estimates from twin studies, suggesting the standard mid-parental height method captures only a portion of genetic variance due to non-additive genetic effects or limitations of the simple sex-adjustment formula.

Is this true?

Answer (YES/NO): NO